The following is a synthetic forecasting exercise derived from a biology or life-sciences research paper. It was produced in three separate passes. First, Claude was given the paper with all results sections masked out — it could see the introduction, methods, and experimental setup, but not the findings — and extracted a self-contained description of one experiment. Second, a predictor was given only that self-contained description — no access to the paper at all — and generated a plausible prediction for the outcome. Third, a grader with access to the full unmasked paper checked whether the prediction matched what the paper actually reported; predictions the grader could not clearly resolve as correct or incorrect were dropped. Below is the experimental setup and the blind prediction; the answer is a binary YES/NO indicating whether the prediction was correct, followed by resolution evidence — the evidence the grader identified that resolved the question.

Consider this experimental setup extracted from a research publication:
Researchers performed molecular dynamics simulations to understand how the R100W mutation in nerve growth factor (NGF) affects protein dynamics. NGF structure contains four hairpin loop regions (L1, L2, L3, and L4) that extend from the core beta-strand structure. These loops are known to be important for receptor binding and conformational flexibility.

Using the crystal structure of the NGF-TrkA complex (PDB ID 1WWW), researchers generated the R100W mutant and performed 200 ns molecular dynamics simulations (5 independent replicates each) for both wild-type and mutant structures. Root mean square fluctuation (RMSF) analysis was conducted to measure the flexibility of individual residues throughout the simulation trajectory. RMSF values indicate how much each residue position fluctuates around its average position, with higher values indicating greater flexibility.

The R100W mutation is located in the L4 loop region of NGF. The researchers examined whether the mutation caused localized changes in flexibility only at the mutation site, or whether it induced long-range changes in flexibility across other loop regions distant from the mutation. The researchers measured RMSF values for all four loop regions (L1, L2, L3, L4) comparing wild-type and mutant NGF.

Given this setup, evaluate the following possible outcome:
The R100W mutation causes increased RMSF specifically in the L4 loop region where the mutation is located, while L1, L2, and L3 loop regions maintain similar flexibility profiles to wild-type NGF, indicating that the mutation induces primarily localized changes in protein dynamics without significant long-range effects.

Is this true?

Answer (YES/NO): NO